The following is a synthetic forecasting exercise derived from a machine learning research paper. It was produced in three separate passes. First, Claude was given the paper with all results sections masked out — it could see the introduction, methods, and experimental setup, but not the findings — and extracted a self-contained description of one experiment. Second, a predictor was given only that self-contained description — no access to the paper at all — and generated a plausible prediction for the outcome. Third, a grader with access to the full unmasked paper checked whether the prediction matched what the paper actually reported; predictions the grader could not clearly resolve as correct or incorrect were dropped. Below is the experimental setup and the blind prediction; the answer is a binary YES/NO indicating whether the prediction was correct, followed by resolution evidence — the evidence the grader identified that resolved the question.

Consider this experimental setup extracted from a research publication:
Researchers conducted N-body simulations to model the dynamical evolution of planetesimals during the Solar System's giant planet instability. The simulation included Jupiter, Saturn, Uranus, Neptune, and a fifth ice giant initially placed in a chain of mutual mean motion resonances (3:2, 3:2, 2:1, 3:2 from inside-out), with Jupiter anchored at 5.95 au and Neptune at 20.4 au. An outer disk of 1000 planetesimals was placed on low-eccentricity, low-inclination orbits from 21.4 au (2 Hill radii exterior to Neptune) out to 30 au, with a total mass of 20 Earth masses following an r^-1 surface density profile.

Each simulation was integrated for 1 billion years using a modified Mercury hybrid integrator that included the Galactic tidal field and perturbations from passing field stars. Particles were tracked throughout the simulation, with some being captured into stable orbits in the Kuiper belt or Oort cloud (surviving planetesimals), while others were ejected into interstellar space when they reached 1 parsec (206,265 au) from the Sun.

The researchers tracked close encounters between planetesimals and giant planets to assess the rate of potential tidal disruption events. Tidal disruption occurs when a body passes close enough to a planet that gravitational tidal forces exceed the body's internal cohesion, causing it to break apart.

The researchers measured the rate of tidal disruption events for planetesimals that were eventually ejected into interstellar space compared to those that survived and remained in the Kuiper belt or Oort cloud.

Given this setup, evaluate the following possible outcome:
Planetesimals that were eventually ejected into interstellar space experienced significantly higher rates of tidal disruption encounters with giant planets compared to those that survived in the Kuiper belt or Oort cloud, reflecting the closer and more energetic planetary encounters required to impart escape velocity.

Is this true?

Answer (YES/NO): YES